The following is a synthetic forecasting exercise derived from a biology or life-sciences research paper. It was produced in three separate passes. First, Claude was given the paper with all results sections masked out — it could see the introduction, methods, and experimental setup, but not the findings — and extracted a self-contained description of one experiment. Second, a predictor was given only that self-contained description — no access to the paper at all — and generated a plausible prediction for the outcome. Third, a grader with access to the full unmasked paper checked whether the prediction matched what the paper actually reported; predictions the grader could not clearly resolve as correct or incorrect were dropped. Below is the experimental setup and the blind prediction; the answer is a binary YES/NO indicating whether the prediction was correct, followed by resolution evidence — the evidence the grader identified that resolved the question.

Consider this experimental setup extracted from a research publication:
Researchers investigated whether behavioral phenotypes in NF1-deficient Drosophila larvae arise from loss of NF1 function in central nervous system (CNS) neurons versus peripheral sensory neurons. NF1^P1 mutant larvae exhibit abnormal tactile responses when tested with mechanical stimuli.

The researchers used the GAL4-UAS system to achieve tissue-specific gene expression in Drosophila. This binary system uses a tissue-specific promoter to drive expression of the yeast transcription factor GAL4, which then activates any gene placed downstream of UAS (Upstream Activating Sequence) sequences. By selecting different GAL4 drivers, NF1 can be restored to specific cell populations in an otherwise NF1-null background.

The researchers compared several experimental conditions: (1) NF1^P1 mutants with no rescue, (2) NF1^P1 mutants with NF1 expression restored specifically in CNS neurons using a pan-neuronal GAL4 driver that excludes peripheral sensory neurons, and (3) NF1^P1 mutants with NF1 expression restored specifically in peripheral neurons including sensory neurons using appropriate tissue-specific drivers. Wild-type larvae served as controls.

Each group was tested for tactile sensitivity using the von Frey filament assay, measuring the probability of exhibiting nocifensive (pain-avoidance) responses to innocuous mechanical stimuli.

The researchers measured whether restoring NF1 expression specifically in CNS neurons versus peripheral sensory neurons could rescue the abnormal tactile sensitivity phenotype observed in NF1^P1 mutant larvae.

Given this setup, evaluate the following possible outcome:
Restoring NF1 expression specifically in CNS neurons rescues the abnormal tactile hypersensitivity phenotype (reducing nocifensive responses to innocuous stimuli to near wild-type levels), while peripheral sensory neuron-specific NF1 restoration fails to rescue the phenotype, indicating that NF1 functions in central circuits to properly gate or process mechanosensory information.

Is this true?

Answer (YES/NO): YES